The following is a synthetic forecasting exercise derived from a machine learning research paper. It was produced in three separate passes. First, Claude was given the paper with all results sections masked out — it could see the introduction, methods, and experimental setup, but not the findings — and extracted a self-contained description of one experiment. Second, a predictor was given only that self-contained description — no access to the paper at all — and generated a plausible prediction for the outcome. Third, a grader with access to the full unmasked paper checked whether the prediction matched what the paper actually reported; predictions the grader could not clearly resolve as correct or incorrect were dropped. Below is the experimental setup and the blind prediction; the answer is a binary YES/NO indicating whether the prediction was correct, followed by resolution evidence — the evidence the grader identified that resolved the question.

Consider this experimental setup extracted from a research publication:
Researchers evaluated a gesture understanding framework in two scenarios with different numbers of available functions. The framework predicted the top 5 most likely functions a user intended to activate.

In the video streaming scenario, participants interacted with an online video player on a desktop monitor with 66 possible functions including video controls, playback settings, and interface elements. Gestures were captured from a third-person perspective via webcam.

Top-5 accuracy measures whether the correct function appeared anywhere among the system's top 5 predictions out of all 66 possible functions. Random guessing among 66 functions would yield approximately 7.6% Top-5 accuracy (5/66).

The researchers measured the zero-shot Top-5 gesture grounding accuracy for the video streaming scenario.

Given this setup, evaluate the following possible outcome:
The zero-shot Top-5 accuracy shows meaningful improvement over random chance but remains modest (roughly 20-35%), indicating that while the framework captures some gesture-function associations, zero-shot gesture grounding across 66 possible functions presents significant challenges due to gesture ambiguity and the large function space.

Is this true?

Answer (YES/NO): NO